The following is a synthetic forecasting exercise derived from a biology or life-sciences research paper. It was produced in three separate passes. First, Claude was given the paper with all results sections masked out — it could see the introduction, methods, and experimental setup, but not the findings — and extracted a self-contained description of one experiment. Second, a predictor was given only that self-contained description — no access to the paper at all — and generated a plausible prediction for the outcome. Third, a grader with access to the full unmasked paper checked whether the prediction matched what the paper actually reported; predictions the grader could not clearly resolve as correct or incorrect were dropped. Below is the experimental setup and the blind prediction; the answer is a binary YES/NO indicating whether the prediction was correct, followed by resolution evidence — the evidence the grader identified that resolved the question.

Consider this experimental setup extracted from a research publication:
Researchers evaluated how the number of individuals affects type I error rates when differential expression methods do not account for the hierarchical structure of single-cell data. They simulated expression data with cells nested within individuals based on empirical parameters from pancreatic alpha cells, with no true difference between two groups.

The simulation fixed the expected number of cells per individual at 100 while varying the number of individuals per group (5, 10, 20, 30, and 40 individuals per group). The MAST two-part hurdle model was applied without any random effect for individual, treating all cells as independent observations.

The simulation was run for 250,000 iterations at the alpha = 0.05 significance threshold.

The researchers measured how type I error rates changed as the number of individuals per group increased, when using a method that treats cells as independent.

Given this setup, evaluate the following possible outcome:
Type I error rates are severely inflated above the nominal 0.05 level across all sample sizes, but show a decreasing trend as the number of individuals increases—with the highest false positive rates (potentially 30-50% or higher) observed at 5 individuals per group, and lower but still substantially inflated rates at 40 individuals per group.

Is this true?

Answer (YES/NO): NO